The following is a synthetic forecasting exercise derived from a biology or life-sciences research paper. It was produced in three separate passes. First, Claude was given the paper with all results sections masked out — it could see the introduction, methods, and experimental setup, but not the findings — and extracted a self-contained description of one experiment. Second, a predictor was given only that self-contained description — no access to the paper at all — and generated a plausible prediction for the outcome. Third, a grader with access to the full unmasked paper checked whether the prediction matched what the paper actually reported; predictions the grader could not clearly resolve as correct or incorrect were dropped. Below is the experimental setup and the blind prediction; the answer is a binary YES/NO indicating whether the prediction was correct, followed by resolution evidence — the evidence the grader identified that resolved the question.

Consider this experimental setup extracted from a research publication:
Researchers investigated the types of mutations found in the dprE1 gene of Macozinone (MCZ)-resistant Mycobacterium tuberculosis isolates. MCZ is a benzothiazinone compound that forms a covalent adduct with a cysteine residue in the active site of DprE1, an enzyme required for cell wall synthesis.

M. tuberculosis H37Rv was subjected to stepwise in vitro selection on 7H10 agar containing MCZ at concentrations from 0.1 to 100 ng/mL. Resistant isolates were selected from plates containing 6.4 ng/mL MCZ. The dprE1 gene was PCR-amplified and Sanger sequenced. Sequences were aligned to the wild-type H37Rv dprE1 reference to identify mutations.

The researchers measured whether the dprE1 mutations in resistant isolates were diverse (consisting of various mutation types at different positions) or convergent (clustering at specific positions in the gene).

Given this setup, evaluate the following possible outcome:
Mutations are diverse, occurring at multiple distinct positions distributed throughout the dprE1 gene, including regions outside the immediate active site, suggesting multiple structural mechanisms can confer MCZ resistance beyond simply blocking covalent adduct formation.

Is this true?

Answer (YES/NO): NO